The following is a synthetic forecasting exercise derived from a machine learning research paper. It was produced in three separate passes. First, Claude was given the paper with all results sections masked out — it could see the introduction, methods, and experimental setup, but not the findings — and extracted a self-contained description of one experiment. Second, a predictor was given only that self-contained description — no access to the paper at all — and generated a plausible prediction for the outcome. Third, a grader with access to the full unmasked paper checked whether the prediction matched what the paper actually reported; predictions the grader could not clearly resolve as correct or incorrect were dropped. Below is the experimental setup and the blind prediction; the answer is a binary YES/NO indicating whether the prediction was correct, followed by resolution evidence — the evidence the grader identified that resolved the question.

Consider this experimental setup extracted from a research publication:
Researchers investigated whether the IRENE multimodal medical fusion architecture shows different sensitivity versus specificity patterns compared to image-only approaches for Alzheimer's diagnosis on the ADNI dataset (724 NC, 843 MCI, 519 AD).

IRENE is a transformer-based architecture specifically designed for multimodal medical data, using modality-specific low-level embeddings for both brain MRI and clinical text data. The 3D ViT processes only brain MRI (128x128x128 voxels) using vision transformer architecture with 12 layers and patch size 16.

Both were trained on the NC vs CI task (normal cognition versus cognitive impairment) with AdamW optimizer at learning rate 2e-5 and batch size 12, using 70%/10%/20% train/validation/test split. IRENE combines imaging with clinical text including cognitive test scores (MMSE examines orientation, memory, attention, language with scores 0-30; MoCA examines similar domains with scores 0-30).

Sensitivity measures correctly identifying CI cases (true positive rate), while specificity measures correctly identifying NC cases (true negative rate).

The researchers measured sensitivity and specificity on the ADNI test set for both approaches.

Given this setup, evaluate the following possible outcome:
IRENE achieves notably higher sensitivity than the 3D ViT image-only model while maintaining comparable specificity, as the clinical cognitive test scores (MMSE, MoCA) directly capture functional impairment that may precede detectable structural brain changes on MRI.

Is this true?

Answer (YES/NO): NO